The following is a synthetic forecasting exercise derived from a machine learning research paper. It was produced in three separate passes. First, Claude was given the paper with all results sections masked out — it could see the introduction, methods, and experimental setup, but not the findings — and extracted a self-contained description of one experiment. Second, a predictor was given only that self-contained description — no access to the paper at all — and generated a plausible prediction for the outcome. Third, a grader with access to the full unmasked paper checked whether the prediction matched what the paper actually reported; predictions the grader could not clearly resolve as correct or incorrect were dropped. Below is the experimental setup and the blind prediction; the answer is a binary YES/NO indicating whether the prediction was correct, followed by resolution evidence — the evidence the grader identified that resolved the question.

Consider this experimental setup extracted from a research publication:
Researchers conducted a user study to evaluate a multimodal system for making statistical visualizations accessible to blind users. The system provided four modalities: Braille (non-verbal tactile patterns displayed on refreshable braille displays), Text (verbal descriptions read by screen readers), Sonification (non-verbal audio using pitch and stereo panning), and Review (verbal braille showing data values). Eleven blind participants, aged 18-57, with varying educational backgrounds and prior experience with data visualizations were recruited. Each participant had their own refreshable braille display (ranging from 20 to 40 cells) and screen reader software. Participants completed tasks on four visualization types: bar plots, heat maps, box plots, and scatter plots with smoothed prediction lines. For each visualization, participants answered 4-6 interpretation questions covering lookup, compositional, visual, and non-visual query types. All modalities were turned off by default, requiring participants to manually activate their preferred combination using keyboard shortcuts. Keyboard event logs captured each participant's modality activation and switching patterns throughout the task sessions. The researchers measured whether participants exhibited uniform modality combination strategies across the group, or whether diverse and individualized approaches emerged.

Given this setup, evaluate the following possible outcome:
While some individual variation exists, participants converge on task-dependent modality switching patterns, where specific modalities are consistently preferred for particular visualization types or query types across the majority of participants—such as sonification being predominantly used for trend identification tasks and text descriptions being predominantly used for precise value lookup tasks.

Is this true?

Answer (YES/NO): NO